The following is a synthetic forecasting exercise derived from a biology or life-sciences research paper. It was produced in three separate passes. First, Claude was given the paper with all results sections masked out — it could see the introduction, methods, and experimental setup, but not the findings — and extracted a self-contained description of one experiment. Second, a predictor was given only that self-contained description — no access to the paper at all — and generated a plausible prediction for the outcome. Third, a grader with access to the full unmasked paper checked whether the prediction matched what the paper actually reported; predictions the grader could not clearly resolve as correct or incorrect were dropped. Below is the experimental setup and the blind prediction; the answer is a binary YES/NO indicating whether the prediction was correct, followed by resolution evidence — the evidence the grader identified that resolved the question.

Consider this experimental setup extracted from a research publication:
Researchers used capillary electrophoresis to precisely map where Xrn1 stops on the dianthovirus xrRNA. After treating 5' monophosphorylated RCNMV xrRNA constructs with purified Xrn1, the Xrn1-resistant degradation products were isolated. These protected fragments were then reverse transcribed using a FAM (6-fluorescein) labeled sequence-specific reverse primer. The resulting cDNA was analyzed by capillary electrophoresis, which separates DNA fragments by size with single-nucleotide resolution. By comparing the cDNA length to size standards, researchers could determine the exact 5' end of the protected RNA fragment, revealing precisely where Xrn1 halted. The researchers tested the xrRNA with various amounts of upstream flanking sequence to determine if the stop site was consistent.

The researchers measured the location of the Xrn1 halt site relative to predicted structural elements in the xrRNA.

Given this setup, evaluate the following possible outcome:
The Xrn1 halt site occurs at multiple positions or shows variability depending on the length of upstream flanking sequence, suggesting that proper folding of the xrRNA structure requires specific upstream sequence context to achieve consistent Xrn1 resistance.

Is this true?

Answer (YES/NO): NO